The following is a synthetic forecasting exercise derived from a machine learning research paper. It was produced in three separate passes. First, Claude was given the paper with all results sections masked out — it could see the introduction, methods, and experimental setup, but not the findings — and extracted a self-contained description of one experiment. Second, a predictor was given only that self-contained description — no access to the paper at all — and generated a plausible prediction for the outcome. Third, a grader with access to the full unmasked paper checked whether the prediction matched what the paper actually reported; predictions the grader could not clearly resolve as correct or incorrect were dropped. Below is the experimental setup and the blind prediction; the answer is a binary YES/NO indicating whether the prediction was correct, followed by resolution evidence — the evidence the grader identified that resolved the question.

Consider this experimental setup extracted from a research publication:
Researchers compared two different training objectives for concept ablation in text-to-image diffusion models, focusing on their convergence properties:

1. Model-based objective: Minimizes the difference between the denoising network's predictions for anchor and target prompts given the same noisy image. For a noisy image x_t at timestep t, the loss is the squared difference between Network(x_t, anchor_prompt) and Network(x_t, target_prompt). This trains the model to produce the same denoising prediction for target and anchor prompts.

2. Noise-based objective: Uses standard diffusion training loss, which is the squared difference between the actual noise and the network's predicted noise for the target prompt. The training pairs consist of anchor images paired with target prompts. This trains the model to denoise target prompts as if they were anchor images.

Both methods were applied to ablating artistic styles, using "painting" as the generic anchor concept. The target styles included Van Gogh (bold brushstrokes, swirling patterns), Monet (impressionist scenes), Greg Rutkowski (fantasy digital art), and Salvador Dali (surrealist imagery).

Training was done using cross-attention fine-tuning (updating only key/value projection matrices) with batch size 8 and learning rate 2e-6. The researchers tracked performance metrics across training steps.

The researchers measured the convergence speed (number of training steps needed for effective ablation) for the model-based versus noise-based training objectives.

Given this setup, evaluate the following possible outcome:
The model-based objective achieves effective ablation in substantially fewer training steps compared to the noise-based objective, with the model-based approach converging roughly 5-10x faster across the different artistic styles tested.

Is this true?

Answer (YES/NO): NO